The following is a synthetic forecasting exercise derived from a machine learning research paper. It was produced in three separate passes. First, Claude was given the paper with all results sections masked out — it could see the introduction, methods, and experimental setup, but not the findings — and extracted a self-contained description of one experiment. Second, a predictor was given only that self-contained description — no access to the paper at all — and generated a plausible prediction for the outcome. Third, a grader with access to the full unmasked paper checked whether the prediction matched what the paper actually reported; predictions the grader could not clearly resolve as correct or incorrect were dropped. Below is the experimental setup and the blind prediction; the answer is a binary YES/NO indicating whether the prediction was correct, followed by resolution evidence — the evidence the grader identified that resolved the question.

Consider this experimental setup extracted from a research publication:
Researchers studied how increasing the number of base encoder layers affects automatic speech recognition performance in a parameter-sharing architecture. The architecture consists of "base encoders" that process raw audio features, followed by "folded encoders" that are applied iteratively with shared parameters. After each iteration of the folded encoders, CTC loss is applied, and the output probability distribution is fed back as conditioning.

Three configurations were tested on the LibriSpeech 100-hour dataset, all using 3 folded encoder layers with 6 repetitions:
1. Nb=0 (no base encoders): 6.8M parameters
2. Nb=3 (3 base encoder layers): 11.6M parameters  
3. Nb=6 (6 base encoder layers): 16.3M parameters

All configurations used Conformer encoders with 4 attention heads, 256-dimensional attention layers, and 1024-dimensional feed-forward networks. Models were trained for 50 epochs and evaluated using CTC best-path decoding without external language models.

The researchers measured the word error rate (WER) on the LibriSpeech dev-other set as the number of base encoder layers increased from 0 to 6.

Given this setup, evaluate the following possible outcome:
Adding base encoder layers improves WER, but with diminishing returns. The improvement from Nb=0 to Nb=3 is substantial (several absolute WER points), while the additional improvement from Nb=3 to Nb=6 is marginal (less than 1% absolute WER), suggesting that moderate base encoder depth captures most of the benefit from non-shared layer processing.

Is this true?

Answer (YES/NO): YES